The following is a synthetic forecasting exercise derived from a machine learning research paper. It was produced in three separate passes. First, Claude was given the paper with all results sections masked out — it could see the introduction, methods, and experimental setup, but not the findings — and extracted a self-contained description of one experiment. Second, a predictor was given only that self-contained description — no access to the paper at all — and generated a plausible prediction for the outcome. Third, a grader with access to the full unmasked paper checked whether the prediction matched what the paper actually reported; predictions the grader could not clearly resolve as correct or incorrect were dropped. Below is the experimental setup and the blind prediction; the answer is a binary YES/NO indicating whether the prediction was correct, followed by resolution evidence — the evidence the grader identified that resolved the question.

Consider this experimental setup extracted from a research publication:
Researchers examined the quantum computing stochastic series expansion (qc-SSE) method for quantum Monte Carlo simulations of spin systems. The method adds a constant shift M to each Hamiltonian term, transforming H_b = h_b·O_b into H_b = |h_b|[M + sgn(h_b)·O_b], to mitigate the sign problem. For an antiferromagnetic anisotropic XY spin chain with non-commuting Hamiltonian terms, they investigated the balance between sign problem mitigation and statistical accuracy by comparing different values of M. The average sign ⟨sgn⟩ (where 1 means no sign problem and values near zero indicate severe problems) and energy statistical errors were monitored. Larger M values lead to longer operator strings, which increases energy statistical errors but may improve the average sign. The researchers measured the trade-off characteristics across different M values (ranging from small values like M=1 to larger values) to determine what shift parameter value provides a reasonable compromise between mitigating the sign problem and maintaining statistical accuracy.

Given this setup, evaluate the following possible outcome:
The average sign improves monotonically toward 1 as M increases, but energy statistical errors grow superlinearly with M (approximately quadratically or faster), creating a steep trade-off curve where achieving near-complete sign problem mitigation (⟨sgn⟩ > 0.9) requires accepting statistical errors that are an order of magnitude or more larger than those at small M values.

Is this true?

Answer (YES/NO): NO